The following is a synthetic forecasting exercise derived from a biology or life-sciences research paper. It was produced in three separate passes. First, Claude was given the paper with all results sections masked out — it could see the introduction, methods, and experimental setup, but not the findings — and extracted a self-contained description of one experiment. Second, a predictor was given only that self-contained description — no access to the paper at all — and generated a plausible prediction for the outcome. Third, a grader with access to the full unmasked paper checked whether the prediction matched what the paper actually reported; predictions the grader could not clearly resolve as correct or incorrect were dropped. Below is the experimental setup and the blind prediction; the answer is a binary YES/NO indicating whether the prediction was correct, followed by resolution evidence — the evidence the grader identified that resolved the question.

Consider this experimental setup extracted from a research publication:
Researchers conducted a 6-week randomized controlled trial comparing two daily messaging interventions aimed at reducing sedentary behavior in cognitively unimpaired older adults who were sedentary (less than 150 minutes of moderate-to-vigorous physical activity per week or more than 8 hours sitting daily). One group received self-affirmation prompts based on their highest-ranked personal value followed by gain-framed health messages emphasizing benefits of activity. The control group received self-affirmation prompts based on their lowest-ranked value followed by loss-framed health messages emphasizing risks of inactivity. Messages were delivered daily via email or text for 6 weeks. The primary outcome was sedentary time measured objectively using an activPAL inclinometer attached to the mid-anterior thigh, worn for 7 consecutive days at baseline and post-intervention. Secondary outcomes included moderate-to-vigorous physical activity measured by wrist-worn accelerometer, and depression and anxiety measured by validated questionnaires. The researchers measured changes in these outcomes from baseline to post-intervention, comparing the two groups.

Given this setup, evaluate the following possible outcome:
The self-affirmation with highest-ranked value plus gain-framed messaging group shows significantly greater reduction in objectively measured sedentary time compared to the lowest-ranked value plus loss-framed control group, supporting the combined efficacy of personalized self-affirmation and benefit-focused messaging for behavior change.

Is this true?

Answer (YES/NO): NO